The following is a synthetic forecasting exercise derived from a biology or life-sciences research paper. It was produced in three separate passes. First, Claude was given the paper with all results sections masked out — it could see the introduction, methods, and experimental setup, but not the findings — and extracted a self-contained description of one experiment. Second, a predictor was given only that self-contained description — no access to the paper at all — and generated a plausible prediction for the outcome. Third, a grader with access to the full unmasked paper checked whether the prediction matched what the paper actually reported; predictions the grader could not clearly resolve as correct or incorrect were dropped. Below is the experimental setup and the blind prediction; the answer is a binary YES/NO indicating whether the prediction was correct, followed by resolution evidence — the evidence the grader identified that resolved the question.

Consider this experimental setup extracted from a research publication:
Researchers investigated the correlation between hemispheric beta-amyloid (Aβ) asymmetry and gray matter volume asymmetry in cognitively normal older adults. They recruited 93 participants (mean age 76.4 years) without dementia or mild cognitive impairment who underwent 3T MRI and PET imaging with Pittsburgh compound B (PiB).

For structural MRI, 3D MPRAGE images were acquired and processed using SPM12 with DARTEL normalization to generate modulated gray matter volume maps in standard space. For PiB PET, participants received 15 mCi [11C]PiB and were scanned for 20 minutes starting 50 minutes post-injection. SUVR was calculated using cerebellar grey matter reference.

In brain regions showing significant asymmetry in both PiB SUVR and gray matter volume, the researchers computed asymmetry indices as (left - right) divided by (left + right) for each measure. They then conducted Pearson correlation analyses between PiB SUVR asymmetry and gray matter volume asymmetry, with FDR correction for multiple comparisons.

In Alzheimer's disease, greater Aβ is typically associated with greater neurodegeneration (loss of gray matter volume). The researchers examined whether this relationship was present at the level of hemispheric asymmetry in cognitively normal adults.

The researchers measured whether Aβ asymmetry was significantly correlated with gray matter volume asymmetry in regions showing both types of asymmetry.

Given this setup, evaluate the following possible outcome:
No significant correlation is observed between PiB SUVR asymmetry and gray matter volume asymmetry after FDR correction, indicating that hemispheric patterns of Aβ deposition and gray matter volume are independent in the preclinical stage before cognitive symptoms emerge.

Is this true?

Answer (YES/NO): YES